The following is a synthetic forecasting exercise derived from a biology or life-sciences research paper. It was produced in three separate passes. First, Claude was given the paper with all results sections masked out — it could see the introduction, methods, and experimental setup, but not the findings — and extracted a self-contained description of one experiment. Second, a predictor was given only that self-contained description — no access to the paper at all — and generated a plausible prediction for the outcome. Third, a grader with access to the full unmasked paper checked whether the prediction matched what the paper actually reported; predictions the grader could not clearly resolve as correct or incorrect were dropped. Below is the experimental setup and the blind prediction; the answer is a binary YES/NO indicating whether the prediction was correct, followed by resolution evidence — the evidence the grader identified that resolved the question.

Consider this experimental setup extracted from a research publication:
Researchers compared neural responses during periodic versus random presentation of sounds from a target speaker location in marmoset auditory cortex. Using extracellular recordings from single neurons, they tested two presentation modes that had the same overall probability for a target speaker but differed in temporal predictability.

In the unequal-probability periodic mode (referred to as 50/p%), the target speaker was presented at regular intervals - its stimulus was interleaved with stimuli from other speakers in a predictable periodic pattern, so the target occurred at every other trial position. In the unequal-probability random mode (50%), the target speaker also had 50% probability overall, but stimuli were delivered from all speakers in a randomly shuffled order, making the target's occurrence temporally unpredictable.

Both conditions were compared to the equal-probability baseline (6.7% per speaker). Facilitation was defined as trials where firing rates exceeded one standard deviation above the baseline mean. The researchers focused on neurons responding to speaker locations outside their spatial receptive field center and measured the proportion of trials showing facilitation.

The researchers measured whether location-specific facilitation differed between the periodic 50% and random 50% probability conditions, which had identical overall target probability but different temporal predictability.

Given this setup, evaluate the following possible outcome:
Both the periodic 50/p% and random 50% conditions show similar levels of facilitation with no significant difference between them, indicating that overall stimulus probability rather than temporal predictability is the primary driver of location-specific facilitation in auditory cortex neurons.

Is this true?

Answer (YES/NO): NO